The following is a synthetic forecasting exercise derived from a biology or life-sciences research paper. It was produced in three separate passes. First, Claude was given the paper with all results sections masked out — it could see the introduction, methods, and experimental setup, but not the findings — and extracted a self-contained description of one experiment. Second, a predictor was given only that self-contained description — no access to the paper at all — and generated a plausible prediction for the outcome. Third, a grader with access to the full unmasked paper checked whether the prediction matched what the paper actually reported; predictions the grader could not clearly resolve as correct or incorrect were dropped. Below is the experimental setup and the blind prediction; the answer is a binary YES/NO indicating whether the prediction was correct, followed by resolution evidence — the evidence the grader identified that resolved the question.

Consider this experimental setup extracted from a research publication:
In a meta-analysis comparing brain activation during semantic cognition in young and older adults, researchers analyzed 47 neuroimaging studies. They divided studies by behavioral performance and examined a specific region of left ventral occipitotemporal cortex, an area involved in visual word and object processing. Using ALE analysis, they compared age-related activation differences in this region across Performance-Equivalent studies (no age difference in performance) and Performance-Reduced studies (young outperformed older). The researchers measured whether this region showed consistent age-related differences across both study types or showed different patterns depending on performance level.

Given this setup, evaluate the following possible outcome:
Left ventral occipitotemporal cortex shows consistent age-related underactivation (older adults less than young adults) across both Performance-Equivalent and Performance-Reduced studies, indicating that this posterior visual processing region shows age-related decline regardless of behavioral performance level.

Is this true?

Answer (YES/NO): NO